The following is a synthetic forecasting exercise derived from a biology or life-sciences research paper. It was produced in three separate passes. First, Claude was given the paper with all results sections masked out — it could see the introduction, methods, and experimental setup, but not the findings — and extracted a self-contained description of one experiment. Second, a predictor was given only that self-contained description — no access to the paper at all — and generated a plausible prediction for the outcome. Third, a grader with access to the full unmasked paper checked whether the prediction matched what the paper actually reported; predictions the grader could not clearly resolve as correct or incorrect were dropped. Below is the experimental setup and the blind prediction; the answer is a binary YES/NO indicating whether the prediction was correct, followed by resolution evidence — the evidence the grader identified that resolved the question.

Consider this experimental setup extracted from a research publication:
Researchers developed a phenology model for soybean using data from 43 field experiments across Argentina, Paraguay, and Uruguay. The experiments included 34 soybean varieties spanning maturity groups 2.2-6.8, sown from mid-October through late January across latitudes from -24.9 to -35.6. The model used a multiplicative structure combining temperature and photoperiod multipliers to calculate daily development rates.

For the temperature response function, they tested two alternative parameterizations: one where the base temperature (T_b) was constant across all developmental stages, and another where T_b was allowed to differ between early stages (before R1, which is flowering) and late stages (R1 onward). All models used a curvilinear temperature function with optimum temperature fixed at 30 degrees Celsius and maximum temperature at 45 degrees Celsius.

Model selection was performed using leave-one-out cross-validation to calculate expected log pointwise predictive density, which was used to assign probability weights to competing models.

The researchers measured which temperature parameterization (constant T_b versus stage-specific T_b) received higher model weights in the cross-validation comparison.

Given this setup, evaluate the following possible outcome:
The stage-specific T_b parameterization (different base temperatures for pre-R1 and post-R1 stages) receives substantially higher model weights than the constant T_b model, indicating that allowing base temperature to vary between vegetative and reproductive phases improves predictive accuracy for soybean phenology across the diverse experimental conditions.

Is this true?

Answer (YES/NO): YES